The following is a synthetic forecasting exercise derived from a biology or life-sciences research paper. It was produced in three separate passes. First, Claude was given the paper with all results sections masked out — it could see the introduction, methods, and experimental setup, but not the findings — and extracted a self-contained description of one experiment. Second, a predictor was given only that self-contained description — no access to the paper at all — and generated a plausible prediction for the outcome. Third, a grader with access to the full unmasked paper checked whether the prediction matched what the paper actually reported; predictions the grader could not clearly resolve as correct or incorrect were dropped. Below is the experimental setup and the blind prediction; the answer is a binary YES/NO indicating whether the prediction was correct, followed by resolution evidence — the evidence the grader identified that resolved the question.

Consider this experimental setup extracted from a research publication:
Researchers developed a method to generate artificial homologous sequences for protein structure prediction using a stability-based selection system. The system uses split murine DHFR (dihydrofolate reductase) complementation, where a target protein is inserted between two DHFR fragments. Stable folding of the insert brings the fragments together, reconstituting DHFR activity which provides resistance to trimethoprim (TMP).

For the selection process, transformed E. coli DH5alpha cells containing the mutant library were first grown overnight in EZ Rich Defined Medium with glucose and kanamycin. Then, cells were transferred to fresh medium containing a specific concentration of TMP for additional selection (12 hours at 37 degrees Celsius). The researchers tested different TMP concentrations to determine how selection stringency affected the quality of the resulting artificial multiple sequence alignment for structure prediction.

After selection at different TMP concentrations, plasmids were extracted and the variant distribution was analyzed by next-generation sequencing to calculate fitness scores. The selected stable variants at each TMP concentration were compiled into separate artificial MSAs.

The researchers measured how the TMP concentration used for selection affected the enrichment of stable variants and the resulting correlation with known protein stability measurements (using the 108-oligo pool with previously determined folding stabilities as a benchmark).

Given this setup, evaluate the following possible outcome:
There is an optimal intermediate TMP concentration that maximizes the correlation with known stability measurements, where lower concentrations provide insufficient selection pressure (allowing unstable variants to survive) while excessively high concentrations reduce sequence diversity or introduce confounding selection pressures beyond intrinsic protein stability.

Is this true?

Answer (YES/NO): NO